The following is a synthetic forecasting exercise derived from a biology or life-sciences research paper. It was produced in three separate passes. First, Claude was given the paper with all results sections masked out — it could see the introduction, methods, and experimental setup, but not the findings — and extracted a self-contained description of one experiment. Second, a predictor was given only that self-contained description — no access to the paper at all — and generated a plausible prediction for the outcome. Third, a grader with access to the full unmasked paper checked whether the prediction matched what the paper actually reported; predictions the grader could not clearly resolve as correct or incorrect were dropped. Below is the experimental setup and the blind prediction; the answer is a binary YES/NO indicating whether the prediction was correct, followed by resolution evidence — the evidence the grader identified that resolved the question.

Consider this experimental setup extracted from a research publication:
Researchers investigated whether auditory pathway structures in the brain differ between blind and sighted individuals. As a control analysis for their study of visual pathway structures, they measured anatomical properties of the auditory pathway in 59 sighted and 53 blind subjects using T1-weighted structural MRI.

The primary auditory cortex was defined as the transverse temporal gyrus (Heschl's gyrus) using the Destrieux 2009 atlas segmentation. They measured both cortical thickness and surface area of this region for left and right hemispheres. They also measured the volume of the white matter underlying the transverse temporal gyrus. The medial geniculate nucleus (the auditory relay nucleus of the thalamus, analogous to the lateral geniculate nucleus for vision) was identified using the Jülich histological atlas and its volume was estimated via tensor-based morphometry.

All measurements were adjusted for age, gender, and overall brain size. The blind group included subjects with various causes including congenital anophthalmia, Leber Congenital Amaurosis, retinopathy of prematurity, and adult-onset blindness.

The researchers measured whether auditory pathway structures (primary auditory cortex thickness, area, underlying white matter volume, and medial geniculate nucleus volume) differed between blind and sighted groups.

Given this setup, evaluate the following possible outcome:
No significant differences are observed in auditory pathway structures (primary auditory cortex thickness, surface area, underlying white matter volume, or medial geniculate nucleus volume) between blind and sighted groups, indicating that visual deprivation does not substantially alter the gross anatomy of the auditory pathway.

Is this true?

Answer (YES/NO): YES